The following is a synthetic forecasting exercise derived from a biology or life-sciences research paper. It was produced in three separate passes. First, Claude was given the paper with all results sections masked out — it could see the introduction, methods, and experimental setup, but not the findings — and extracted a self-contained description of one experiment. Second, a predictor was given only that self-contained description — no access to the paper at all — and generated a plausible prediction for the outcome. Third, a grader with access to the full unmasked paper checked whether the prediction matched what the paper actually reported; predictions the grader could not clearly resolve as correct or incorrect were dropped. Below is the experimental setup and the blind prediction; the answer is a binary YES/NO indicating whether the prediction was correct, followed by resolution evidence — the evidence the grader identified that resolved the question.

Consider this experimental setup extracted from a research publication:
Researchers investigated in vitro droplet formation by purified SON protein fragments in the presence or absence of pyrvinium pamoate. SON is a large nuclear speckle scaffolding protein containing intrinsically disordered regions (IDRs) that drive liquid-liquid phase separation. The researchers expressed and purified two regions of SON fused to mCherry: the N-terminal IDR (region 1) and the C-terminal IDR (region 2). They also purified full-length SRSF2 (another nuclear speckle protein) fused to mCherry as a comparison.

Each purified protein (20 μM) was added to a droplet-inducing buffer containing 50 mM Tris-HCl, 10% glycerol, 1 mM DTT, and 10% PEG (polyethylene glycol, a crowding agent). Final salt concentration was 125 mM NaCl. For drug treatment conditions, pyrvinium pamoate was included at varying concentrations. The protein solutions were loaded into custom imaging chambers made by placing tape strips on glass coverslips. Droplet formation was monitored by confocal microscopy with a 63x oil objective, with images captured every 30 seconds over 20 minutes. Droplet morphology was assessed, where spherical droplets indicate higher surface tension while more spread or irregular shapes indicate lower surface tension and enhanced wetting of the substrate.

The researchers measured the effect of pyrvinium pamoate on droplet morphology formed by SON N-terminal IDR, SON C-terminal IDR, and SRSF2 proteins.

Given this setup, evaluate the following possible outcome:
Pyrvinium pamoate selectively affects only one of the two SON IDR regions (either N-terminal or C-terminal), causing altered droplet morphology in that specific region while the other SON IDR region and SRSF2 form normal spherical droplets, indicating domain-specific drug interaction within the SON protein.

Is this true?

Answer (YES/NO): YES